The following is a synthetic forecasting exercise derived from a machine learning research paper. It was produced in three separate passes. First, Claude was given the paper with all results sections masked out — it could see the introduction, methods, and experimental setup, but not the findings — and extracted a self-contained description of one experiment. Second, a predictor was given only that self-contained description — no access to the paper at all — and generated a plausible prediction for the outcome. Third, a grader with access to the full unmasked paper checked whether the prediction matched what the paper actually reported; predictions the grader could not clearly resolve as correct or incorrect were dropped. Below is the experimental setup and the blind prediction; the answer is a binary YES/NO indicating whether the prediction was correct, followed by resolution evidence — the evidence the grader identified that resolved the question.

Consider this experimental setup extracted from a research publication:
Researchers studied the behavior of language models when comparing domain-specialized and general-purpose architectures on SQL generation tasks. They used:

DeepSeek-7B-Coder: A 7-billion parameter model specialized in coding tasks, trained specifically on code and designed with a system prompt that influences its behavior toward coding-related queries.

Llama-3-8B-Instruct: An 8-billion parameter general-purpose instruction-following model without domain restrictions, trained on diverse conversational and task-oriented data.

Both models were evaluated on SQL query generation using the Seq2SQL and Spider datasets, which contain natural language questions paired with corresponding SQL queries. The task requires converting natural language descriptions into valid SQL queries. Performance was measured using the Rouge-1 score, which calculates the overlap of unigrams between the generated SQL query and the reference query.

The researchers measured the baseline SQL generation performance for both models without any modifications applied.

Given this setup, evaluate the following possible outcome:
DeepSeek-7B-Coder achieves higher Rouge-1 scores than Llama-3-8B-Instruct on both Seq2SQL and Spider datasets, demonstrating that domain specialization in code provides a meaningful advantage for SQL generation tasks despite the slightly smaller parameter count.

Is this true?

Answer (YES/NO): YES